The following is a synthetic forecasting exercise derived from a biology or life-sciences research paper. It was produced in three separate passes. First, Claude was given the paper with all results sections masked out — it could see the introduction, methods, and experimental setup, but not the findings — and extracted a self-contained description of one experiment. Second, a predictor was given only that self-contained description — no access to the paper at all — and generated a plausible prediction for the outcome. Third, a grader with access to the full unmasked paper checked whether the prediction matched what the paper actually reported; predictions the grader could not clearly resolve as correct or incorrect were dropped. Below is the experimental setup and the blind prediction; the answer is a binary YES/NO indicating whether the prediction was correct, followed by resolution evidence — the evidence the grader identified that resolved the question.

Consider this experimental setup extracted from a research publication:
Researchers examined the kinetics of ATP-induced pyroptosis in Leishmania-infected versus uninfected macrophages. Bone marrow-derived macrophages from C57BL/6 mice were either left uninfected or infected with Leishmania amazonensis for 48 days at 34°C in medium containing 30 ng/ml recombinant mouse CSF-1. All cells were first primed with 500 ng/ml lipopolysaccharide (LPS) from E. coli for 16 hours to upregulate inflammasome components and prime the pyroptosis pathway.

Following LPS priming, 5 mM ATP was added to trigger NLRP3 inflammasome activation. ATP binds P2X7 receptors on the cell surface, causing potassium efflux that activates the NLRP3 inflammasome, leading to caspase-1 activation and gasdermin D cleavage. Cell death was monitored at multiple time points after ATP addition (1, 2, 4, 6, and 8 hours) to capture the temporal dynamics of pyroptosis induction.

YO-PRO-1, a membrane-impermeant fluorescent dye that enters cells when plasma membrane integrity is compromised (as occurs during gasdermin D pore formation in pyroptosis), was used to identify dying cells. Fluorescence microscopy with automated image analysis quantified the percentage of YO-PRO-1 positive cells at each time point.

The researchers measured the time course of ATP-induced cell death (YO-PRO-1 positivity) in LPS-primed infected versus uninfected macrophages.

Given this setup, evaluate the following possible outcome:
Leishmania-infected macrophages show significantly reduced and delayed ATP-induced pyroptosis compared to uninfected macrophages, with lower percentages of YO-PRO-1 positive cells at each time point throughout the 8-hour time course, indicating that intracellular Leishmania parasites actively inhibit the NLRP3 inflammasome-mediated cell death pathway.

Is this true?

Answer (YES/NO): YES